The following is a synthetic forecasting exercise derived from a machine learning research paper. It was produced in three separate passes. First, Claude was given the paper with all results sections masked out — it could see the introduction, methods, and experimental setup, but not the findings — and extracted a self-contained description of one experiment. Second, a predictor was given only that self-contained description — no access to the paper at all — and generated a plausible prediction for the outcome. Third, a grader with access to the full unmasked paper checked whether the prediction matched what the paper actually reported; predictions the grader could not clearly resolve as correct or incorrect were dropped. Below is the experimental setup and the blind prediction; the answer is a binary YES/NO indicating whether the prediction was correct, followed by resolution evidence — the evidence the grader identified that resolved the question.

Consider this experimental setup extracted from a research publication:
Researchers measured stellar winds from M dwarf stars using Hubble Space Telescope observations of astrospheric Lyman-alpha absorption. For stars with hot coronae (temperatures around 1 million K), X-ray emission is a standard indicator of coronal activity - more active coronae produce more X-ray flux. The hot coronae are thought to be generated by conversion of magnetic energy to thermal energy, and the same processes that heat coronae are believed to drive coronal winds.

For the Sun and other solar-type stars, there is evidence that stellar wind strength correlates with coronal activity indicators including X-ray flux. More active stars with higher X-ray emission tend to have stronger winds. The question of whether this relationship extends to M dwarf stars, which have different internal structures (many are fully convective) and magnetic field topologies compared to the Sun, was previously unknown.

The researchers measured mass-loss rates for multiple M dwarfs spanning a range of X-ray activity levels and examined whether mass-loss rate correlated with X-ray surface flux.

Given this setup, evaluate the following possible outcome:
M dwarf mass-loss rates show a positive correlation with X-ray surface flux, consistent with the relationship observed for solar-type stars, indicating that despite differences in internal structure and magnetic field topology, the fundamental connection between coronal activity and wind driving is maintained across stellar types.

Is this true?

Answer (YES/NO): NO